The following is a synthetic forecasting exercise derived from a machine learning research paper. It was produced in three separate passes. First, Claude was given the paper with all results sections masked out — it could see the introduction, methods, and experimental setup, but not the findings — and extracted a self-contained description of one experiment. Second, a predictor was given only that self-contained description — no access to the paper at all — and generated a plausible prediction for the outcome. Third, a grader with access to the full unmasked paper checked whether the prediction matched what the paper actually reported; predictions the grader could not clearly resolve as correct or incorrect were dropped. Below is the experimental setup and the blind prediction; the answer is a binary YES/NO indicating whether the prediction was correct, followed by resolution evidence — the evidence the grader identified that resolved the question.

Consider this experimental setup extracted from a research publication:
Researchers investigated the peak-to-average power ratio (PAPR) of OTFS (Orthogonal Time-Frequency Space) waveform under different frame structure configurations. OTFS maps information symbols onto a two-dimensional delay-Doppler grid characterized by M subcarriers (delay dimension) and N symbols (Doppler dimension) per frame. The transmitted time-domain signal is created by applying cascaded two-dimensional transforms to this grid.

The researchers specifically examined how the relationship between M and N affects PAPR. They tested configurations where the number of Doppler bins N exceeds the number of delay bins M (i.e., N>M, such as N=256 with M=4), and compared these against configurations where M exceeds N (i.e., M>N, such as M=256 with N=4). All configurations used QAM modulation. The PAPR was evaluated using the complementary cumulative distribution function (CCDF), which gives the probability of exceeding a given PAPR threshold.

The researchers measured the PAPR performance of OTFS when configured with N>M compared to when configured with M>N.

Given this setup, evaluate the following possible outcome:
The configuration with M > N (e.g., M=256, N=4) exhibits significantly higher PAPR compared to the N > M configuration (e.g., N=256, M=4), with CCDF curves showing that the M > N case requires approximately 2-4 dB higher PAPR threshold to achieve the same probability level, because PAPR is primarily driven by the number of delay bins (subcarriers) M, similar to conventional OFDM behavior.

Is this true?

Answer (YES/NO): NO